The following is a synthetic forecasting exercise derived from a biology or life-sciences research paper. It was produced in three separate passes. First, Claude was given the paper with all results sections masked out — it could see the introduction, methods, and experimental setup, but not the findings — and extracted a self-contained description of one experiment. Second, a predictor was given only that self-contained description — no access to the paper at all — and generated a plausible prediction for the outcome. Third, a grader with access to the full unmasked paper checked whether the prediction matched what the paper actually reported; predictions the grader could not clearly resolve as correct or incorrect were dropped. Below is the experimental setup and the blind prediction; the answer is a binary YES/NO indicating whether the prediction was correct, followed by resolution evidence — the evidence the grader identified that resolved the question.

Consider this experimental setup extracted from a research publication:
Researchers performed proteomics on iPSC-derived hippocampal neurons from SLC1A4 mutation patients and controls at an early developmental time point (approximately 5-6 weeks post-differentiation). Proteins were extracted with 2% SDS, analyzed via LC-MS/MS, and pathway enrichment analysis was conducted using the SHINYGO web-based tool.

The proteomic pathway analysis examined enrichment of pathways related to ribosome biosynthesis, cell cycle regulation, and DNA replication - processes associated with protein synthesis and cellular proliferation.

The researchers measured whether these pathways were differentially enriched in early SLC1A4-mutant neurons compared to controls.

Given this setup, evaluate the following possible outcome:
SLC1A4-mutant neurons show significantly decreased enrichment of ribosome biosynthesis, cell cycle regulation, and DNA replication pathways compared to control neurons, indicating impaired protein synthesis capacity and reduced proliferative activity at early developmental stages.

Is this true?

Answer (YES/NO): NO